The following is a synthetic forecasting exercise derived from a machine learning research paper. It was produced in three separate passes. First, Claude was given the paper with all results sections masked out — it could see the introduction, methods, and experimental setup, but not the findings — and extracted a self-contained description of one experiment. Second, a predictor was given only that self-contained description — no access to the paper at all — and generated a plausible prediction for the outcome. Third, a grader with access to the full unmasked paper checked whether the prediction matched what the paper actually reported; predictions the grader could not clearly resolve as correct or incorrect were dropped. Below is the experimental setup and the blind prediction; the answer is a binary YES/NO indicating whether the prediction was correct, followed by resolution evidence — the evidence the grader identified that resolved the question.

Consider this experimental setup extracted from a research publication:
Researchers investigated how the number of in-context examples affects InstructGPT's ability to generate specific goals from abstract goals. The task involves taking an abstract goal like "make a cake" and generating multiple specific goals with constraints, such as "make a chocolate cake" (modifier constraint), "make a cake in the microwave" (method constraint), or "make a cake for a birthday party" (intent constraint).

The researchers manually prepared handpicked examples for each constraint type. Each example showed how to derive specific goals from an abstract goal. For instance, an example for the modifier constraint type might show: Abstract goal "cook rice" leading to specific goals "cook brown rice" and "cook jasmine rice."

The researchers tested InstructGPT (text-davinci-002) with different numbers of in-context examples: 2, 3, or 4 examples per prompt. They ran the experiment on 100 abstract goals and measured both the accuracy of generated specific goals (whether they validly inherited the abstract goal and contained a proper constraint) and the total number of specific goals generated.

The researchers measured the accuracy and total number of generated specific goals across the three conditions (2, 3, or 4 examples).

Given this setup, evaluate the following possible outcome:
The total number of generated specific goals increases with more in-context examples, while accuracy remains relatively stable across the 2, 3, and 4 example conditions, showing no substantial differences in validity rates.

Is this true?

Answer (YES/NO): NO